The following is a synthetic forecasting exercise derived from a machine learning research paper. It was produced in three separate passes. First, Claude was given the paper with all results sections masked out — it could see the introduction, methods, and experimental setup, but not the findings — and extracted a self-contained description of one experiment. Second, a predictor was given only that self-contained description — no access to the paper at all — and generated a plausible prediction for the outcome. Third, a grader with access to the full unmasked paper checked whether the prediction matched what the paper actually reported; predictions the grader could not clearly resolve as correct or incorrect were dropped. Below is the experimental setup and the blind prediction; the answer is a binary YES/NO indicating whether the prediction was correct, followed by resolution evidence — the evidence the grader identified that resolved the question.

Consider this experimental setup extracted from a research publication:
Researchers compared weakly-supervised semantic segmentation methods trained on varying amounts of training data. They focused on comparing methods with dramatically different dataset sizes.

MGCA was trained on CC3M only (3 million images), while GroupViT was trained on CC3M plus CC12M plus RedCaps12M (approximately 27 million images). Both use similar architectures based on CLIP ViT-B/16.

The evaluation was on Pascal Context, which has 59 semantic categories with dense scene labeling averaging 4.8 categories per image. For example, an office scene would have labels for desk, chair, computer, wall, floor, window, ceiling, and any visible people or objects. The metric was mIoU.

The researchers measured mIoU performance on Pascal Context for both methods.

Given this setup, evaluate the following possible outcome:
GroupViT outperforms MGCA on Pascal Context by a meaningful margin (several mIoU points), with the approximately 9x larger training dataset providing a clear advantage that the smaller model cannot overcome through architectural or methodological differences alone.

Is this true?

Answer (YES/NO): NO